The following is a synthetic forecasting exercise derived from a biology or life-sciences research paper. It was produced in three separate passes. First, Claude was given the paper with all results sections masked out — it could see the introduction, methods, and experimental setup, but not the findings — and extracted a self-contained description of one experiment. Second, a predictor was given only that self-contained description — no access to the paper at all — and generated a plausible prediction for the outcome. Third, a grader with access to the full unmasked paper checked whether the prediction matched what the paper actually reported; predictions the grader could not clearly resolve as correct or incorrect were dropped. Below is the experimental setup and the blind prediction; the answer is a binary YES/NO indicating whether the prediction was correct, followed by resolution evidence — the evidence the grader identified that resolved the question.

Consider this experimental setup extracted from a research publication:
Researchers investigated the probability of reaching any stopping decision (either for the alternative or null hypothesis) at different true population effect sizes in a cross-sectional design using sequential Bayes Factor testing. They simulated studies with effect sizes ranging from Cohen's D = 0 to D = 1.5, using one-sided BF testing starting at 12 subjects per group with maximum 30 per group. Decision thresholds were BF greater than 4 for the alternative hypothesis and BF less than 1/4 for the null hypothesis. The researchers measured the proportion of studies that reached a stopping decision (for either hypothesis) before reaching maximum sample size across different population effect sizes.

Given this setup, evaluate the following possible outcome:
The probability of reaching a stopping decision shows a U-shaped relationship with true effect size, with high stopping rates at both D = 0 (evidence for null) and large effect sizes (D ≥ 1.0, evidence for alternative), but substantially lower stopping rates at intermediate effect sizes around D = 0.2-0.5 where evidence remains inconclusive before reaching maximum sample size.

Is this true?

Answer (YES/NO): YES